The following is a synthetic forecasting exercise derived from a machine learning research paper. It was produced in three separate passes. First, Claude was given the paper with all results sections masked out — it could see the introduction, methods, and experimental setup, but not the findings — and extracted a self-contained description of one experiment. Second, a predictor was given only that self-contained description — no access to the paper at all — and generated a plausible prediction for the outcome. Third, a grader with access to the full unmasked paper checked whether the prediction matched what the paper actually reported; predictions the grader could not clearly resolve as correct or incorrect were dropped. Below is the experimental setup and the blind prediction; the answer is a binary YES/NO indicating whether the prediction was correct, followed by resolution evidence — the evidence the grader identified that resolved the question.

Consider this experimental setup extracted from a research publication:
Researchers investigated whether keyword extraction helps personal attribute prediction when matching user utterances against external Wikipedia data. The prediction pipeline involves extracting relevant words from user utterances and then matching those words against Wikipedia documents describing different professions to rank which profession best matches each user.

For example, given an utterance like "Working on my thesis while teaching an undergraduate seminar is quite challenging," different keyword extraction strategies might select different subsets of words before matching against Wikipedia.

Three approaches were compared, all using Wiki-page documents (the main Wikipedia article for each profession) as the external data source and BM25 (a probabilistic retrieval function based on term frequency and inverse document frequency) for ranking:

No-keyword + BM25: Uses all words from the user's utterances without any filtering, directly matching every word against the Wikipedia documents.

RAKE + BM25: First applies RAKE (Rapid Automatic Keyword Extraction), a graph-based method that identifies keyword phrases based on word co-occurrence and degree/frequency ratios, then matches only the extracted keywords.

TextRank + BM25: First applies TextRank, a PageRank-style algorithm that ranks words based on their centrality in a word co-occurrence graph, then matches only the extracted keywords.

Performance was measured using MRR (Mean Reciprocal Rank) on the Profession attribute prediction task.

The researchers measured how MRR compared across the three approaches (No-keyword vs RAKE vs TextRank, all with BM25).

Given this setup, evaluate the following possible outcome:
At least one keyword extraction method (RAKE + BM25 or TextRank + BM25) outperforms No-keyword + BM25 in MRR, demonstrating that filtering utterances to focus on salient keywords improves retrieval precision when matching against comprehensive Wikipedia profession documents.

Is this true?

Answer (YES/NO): YES